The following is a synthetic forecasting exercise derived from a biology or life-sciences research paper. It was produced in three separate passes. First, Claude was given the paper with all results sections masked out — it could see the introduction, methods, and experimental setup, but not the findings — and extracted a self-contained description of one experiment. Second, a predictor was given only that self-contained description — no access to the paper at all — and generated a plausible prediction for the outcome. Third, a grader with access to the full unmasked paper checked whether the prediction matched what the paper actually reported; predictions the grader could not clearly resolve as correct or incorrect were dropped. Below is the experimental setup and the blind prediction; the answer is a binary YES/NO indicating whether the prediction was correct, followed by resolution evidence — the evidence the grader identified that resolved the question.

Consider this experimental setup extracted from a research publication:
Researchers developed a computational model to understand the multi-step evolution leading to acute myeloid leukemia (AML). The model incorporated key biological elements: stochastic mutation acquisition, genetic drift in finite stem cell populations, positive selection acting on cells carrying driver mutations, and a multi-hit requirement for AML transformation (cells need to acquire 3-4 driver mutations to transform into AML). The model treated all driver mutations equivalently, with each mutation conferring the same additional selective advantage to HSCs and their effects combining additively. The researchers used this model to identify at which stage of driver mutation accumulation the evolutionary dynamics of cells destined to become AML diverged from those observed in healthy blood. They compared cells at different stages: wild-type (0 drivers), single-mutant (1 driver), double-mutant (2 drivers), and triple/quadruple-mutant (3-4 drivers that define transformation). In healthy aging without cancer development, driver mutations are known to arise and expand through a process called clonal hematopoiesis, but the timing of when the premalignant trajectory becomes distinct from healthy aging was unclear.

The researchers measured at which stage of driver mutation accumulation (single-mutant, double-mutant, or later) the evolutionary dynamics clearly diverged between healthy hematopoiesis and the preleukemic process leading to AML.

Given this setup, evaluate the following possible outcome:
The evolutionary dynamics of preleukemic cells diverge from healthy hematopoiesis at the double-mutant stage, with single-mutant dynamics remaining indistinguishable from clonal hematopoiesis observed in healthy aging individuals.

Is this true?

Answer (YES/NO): YES